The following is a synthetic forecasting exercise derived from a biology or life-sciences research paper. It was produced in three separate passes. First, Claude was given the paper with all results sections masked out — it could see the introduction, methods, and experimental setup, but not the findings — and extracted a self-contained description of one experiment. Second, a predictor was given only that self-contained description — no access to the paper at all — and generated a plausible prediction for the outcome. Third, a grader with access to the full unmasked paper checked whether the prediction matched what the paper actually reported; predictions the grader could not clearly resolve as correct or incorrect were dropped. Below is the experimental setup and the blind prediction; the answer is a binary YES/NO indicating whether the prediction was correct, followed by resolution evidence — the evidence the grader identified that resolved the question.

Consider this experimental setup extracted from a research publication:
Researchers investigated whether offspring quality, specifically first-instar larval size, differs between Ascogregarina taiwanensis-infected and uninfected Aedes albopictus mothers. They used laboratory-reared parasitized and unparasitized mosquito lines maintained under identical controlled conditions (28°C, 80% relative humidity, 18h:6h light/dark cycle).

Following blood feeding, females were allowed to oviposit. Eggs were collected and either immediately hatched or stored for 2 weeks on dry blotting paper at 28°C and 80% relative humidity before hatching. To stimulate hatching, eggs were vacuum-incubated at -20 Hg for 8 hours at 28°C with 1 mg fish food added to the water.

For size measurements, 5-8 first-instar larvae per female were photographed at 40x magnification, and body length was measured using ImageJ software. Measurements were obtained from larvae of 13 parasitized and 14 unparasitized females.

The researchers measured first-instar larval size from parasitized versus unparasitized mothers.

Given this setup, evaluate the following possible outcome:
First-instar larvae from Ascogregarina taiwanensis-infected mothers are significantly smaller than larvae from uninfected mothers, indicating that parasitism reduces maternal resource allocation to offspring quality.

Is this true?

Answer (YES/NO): NO